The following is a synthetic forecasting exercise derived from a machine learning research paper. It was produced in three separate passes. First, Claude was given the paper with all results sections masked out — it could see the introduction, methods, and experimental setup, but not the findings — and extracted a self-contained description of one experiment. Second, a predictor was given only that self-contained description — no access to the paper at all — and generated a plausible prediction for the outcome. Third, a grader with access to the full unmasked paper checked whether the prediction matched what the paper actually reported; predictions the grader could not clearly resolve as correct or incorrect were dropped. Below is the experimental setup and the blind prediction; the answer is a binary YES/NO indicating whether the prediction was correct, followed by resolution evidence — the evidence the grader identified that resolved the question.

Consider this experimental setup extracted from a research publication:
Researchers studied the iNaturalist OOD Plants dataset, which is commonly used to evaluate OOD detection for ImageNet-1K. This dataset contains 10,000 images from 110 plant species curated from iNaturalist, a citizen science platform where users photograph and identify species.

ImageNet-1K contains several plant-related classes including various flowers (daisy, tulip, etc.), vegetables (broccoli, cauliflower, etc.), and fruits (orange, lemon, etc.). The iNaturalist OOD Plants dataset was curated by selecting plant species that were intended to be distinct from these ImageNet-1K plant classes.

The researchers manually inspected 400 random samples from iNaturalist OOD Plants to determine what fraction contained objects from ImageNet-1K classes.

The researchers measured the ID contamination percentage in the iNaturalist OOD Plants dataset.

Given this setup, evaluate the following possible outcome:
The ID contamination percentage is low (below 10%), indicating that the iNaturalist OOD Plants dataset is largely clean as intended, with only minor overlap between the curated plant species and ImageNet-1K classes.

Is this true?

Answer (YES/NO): YES